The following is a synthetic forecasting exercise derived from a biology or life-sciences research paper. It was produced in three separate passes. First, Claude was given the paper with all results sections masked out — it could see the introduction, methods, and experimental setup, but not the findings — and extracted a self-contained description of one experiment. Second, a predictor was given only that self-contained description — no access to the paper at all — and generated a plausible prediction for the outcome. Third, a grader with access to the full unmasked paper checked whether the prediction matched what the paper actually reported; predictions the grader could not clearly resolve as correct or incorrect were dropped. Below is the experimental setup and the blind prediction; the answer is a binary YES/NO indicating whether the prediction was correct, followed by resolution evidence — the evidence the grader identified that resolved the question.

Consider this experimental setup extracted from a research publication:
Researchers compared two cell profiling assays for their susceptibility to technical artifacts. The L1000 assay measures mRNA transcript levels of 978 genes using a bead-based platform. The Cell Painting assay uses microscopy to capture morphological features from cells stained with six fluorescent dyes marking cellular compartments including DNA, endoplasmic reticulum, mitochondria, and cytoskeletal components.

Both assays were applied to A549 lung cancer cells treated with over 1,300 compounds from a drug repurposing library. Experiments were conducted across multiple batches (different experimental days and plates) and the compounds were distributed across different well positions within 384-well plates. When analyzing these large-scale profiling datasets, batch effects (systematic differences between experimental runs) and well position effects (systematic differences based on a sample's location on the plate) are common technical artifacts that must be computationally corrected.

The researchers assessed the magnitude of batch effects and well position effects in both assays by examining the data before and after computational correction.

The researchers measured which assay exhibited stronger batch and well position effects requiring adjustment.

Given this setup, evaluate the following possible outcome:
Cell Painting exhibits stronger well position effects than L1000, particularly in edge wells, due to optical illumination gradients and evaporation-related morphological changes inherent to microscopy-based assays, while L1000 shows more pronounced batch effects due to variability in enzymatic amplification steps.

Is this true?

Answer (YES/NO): NO